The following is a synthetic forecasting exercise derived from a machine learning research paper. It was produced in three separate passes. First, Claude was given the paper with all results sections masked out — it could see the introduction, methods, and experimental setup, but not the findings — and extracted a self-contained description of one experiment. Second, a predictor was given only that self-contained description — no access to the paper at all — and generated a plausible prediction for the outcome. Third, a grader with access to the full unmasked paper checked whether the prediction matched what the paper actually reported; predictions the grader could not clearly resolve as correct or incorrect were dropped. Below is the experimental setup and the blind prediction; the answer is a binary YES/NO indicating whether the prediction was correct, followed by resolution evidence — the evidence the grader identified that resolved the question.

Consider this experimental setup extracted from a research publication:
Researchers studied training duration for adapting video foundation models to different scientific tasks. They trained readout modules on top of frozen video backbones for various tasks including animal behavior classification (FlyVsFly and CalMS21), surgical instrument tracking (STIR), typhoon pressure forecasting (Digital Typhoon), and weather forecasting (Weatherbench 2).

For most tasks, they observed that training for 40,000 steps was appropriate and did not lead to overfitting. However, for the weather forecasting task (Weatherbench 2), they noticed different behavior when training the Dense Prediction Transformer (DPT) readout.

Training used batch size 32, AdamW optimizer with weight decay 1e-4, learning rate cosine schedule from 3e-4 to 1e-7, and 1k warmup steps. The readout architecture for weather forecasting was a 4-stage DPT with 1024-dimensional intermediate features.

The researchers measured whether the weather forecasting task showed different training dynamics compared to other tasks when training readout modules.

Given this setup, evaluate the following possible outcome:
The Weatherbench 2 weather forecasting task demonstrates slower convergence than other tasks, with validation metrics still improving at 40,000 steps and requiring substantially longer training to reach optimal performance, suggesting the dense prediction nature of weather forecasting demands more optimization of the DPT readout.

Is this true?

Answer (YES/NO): NO